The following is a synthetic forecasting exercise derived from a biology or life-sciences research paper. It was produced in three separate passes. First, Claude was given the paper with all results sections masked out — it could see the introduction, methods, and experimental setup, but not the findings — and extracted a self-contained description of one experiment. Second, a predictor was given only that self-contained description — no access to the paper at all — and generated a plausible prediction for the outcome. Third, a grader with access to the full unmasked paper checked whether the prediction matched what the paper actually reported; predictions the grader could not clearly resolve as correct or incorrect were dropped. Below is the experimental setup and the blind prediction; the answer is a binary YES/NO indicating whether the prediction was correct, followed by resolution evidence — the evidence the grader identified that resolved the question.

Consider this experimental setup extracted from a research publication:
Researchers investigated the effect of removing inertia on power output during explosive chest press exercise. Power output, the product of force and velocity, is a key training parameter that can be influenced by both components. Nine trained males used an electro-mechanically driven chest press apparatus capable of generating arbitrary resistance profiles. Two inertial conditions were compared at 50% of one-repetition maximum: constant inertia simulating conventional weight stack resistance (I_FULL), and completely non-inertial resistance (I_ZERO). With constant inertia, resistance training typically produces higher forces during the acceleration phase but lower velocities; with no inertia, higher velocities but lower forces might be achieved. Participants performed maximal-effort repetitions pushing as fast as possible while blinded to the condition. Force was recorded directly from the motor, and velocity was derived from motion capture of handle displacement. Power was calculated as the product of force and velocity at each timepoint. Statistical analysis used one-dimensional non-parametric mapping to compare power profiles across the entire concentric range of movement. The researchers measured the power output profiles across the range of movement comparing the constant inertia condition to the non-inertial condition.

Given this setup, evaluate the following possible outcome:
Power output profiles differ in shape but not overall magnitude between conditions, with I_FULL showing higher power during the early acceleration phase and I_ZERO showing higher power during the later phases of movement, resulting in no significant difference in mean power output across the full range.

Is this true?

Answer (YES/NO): NO